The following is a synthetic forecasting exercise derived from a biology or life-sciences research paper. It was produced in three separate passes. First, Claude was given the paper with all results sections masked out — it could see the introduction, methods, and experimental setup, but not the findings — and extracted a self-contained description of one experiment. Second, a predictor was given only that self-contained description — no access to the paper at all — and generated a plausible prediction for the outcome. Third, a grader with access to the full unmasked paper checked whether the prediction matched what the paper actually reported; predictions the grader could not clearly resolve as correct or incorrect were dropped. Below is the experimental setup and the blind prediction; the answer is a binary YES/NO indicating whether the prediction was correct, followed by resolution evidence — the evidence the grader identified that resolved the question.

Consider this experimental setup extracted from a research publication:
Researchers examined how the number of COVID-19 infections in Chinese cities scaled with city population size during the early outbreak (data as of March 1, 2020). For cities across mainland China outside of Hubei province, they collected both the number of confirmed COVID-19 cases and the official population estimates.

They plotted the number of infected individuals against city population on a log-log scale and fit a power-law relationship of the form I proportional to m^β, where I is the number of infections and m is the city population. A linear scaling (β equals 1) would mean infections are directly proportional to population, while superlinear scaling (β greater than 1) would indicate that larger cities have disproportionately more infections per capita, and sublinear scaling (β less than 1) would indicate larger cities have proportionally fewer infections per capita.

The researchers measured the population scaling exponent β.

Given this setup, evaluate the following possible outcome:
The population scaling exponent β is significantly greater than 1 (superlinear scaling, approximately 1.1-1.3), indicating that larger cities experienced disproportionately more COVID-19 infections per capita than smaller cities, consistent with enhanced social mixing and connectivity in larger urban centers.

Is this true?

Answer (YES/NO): YES